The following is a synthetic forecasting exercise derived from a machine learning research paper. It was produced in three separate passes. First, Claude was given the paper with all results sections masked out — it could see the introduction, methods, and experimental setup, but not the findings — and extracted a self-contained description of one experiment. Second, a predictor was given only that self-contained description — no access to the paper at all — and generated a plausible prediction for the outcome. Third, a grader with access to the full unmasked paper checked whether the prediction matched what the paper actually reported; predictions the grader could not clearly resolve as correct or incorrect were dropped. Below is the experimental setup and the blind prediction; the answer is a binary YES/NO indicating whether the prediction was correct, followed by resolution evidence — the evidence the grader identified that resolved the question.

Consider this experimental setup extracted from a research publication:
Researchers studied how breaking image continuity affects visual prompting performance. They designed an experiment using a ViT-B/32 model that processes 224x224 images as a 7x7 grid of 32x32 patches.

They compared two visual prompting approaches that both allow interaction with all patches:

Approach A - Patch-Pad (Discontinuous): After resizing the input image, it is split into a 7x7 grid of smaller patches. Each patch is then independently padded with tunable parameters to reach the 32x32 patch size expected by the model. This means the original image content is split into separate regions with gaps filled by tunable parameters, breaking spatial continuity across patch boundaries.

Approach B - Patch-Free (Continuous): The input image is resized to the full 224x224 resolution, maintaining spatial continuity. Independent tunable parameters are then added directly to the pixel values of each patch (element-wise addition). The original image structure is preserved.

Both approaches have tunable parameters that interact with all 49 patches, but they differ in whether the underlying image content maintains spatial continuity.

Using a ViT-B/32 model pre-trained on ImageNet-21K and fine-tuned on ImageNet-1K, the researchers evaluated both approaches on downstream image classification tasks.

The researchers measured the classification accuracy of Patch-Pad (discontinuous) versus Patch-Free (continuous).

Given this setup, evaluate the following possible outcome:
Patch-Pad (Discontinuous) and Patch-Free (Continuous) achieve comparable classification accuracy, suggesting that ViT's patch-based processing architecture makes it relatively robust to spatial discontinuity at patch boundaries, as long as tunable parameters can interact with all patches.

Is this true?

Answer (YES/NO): NO